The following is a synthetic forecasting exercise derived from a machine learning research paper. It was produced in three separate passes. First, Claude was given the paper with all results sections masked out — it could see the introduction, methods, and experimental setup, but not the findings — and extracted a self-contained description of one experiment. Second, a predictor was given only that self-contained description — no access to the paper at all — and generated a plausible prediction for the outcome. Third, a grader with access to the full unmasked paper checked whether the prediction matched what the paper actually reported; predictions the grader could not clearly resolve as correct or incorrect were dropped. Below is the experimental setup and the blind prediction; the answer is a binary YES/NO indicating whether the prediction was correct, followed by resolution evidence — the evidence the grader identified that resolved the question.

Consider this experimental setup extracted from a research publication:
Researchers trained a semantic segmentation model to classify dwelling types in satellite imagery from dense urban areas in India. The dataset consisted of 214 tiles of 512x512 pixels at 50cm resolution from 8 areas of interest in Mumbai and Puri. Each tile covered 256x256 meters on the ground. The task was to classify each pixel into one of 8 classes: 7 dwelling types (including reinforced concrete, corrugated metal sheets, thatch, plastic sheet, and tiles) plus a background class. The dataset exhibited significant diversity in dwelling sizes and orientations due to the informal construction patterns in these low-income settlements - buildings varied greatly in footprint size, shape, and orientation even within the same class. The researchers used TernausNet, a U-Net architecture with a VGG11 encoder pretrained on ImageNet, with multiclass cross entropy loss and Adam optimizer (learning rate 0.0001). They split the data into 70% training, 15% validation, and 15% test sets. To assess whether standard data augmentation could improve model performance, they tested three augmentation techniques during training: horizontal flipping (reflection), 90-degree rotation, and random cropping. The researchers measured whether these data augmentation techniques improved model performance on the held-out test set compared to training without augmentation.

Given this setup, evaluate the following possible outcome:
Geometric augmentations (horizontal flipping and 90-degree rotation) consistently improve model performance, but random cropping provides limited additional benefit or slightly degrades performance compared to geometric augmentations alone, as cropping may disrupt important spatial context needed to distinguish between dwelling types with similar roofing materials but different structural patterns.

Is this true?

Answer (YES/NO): NO